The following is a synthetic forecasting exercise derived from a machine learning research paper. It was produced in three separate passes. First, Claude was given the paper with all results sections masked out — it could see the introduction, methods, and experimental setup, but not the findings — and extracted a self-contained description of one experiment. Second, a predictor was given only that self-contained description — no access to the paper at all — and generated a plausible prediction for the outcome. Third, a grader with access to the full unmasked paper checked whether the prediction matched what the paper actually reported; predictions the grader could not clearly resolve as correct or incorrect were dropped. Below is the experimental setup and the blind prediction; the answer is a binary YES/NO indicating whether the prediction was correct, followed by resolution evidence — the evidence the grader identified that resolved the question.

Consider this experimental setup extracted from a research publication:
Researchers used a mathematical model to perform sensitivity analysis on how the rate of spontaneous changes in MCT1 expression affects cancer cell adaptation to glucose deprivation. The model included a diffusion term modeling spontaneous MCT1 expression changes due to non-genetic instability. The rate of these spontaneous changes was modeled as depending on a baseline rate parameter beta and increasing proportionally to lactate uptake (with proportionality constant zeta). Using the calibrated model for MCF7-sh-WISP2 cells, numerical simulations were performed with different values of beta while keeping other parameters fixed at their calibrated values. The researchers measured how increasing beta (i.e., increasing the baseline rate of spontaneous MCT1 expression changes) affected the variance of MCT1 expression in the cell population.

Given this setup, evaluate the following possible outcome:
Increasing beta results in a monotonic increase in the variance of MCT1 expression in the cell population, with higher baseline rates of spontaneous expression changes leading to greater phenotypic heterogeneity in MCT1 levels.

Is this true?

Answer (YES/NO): YES